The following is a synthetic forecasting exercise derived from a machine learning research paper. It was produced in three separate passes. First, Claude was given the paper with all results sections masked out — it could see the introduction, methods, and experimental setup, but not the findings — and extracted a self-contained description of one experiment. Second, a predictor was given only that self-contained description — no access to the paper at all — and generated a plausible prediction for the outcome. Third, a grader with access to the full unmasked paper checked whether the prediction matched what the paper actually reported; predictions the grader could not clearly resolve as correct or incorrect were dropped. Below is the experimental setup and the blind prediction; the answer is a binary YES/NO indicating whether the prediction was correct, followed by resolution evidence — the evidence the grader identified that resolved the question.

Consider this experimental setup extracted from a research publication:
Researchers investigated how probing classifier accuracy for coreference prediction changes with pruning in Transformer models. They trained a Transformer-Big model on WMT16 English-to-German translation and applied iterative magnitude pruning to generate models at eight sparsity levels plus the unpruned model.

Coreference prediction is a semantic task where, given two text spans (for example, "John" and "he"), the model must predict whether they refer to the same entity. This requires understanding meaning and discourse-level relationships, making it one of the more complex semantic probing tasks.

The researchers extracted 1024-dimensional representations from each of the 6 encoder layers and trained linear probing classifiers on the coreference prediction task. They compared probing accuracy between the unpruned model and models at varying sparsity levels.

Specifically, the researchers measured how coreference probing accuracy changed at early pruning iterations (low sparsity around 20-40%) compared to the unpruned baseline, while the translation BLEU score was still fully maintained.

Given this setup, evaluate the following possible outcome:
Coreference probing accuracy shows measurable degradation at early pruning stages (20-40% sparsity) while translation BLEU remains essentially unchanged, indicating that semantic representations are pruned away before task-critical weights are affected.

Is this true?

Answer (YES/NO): NO